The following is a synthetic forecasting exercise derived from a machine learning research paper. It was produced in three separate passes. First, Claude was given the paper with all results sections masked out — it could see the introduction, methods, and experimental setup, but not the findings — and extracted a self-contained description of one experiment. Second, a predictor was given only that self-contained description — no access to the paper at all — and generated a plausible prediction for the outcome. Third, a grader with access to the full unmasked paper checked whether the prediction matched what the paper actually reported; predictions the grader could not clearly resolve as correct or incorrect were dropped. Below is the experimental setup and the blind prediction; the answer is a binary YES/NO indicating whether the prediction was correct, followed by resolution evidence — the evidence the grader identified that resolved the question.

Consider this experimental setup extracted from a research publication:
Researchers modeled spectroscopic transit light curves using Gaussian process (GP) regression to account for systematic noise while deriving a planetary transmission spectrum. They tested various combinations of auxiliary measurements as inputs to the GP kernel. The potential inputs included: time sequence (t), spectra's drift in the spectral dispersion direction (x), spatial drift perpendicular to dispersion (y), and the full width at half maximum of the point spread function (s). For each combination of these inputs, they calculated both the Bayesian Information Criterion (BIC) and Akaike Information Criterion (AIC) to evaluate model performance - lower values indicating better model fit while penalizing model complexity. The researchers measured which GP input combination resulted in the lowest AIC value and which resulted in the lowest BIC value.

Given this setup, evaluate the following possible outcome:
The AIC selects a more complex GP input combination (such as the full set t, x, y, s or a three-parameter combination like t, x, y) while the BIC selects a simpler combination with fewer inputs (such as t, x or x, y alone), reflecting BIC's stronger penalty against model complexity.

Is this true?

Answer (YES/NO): NO